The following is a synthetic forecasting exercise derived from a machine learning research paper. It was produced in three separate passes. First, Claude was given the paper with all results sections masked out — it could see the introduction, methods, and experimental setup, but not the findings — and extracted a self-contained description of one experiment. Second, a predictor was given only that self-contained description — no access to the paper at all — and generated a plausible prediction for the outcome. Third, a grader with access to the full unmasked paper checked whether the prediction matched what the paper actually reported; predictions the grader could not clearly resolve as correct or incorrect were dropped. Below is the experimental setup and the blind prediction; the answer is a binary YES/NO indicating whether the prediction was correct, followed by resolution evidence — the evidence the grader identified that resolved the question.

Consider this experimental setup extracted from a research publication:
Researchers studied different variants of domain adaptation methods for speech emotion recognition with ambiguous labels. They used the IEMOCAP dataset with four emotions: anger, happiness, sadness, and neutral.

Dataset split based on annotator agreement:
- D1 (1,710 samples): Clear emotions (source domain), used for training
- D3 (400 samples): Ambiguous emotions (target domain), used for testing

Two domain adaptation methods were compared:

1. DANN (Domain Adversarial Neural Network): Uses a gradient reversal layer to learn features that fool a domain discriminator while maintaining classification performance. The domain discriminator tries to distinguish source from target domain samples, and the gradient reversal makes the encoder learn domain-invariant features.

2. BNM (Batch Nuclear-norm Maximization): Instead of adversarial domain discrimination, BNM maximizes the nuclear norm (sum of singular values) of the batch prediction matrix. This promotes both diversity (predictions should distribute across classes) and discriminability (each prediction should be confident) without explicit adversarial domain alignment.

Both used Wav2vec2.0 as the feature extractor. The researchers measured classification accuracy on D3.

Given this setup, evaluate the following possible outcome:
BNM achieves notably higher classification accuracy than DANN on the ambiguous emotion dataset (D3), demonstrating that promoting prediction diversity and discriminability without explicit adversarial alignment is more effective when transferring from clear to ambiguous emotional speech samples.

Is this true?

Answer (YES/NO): NO